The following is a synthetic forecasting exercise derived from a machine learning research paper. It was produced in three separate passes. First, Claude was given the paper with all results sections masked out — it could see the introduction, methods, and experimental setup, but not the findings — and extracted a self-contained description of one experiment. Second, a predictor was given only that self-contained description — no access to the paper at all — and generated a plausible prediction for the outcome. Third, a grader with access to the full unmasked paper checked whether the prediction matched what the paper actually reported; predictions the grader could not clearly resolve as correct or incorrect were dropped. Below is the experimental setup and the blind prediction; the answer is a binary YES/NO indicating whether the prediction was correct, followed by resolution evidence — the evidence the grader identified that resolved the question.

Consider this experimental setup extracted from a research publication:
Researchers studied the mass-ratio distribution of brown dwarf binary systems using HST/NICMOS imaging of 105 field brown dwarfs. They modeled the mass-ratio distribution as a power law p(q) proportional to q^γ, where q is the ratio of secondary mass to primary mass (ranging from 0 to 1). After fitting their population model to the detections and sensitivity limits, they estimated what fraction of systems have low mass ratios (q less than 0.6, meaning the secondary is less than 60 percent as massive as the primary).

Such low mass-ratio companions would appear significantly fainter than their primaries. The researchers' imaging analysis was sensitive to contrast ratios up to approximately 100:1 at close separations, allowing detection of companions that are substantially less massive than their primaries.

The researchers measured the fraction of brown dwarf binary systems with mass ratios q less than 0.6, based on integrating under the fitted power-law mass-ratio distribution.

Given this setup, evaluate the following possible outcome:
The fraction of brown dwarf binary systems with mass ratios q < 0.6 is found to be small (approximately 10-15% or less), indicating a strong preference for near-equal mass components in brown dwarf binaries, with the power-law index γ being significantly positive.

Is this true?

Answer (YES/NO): NO